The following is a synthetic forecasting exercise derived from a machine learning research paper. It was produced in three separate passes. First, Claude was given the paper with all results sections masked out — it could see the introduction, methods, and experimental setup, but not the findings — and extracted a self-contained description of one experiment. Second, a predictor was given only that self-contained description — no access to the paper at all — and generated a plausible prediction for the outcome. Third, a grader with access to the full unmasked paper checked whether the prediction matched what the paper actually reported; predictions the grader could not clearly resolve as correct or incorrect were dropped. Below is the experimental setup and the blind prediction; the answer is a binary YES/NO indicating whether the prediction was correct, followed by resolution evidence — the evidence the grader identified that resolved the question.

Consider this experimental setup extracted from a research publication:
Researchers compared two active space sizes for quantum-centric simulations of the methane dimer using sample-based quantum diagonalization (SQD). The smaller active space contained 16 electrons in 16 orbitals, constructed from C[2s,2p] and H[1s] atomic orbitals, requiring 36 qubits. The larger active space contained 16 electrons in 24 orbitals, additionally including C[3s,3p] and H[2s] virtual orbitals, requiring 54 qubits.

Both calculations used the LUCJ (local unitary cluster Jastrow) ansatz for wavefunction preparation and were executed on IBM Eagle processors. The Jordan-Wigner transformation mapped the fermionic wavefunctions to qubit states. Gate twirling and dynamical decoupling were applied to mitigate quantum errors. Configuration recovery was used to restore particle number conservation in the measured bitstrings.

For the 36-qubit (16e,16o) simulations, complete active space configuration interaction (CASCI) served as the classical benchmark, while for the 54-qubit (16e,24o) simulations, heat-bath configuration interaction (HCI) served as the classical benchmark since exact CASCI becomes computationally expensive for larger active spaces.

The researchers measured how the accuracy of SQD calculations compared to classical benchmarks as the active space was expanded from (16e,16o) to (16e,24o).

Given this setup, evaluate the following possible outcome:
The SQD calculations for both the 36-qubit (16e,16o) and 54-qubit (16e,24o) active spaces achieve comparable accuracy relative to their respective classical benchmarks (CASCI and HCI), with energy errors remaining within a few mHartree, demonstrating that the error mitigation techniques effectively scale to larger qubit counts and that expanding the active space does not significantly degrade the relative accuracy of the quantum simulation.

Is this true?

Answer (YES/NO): NO